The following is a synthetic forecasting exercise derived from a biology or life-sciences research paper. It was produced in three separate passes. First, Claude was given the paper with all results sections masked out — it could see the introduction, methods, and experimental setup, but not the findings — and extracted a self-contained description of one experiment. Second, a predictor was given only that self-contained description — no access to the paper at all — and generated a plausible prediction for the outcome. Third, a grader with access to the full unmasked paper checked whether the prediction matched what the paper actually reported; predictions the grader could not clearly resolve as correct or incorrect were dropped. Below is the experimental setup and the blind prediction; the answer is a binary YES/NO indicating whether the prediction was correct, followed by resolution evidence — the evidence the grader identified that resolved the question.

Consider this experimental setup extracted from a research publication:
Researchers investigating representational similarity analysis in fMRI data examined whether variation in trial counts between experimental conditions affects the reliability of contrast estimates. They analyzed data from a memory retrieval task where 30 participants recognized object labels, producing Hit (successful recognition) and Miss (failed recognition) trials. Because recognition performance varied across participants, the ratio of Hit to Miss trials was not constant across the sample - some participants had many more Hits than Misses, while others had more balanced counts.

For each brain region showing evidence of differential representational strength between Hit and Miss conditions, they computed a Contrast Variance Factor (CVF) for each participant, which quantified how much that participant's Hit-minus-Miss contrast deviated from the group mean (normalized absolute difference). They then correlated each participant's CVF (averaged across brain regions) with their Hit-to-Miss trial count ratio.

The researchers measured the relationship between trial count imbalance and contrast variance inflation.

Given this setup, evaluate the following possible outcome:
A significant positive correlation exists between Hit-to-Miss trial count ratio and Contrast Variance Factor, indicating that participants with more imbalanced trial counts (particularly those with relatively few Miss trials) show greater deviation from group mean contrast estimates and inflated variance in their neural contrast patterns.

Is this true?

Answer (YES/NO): YES